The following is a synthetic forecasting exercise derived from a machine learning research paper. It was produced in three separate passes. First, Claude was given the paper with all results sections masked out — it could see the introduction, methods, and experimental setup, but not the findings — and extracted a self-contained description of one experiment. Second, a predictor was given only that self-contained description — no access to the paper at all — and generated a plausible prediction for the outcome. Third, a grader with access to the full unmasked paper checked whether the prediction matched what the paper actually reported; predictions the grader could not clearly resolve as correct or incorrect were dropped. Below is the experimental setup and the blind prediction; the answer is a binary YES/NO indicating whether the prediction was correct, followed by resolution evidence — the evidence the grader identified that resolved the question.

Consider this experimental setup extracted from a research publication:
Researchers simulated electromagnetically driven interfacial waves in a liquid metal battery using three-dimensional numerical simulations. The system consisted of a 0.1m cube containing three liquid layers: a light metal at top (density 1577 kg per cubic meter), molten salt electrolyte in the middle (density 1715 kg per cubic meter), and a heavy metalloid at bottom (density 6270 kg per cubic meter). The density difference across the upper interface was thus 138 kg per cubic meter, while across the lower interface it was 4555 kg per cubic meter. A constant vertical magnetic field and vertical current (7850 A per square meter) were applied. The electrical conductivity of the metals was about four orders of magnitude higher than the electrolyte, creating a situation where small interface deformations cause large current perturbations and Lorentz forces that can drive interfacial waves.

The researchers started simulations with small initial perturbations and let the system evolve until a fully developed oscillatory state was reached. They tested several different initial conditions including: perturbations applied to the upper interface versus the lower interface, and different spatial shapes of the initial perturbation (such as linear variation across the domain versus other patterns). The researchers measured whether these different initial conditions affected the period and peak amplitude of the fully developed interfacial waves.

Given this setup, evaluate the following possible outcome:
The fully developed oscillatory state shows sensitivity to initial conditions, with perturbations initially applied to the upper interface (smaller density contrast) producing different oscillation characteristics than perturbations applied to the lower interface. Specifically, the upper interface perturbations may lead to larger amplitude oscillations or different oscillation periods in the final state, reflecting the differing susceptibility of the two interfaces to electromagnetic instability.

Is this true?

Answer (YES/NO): NO